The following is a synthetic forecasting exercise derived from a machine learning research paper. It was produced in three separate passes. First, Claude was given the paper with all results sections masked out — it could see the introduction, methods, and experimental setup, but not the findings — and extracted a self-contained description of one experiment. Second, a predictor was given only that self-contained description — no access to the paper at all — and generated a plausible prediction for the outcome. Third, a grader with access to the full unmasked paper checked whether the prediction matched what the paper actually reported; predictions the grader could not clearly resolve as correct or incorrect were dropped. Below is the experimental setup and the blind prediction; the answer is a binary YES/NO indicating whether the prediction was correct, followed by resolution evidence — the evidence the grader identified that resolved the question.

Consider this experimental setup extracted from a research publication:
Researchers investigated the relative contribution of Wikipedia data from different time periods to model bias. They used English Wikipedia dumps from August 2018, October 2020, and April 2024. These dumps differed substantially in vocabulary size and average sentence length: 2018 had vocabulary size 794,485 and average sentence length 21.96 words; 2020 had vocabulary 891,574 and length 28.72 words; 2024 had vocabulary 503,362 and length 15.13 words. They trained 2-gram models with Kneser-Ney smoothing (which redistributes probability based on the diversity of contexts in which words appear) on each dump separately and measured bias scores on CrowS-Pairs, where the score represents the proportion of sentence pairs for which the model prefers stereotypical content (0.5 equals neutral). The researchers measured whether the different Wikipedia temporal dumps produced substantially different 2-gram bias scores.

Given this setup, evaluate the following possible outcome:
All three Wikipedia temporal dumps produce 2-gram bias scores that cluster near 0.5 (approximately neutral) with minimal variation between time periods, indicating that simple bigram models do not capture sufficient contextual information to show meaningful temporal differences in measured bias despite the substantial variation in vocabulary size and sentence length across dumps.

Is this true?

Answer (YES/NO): YES